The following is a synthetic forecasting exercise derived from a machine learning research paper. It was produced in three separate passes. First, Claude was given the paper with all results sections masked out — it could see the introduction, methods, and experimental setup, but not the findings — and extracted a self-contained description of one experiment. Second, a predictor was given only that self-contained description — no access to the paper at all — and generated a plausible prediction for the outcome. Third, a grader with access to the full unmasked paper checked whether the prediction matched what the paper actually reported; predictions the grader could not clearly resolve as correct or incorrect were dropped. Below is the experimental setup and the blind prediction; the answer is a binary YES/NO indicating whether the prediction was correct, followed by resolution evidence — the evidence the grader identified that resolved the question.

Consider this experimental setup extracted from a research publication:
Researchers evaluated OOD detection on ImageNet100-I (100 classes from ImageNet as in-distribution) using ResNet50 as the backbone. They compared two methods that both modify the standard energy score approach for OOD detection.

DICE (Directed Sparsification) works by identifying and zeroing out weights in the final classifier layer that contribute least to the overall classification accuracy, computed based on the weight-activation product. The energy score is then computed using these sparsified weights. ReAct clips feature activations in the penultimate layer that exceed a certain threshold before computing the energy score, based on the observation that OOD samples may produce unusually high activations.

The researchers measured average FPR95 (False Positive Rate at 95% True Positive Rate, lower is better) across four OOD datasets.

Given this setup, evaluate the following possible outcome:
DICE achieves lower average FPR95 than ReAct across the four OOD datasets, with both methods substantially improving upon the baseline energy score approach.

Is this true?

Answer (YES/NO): YES